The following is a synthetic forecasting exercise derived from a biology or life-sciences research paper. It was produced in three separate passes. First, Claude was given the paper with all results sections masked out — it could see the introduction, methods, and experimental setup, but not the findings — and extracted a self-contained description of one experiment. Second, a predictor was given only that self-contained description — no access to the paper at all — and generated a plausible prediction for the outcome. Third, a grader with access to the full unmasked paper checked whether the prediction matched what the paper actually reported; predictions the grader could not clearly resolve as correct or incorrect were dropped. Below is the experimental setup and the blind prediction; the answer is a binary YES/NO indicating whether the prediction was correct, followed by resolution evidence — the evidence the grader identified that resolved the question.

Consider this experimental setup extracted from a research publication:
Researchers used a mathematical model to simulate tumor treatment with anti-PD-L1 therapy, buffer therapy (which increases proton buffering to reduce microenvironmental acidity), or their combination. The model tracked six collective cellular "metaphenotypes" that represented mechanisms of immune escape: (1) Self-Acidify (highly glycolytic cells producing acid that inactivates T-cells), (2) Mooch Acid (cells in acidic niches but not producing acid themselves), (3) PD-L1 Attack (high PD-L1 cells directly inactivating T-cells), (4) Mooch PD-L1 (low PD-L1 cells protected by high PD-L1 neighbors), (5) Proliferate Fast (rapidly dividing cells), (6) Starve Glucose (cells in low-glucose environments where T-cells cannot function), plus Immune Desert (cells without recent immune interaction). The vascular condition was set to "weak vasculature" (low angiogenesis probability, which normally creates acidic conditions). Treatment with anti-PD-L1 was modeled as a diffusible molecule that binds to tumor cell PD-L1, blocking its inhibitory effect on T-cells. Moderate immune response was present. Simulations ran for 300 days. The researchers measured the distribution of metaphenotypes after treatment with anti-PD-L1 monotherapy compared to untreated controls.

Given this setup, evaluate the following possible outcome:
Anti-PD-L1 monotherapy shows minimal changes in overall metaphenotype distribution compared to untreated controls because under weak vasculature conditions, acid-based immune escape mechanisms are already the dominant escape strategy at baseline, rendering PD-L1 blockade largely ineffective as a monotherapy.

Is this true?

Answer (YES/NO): NO